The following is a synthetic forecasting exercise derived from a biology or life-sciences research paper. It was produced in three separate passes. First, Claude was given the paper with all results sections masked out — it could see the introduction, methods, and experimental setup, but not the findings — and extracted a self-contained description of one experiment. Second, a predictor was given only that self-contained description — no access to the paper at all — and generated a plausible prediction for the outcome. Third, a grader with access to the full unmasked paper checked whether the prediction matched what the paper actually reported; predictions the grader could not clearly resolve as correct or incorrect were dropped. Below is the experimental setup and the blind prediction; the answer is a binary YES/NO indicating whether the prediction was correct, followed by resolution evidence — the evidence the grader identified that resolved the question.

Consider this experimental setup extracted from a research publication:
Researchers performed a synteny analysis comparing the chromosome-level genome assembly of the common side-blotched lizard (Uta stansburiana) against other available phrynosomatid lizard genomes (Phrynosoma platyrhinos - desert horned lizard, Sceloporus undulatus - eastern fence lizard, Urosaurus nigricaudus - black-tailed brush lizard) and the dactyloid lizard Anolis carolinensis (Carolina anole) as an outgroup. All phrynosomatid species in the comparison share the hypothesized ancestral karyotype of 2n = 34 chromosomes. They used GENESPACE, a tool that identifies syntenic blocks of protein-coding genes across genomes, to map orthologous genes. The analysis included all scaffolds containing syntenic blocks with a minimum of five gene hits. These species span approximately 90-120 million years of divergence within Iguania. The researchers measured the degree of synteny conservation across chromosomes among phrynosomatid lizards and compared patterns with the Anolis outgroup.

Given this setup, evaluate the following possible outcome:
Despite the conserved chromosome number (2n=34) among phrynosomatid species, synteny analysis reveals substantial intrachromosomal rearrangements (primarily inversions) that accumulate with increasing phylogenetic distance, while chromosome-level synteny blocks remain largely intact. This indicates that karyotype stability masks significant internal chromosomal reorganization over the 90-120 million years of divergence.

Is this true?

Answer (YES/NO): NO